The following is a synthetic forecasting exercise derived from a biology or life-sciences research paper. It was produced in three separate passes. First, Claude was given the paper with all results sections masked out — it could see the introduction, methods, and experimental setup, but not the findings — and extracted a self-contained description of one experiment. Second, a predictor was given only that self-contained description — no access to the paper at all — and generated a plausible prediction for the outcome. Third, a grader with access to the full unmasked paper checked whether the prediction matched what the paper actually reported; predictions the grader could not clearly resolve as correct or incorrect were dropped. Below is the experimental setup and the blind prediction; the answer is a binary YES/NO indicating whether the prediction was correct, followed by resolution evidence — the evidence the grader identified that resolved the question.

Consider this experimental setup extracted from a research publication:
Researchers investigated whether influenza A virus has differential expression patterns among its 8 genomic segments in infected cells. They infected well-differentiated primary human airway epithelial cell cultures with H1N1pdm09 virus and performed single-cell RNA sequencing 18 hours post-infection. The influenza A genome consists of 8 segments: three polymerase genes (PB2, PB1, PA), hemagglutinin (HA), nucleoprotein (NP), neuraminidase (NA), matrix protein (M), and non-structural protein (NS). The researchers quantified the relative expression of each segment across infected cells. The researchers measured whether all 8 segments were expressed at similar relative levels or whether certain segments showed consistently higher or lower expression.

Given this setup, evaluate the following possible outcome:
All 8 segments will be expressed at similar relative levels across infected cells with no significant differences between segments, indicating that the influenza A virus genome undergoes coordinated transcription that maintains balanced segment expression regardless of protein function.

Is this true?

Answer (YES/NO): NO